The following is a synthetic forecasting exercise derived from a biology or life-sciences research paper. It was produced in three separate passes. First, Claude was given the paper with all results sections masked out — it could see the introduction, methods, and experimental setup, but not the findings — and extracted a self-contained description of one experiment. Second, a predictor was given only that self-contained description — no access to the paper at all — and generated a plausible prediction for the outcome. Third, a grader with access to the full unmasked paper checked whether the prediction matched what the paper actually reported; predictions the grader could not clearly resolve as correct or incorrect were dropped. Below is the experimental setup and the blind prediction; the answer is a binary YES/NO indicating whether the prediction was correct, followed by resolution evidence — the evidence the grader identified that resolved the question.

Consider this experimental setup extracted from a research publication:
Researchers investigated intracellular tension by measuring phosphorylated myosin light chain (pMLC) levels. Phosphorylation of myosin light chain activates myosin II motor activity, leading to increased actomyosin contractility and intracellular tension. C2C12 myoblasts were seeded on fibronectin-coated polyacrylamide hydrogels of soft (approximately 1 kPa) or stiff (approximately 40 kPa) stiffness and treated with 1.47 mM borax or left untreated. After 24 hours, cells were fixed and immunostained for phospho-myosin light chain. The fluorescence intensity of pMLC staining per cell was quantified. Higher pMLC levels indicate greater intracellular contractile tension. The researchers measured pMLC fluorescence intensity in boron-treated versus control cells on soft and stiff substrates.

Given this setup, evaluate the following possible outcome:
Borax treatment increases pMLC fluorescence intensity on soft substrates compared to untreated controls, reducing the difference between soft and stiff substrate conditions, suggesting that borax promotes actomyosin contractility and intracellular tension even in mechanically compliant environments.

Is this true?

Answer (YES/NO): NO